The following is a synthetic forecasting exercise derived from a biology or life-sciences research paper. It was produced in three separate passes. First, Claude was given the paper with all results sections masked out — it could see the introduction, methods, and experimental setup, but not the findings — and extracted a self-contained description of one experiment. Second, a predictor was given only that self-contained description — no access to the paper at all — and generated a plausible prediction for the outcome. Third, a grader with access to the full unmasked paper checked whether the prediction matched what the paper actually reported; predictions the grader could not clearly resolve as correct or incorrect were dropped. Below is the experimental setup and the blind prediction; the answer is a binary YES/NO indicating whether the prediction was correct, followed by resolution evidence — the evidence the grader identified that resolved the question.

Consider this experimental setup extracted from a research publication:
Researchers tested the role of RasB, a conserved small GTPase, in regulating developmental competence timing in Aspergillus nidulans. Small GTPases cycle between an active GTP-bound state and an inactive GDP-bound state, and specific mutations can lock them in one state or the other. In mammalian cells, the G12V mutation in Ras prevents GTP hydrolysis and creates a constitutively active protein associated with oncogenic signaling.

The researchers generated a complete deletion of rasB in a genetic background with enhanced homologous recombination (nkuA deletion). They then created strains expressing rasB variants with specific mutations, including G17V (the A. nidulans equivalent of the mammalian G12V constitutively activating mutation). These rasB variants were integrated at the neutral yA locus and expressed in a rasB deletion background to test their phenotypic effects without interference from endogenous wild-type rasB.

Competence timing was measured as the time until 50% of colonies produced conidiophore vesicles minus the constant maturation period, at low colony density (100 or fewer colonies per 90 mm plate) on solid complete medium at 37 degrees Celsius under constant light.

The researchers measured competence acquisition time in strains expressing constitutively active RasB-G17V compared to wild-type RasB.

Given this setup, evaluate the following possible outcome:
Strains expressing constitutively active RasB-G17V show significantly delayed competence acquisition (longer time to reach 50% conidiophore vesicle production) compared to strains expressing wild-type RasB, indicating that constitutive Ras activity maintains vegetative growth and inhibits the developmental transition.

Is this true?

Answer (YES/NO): YES